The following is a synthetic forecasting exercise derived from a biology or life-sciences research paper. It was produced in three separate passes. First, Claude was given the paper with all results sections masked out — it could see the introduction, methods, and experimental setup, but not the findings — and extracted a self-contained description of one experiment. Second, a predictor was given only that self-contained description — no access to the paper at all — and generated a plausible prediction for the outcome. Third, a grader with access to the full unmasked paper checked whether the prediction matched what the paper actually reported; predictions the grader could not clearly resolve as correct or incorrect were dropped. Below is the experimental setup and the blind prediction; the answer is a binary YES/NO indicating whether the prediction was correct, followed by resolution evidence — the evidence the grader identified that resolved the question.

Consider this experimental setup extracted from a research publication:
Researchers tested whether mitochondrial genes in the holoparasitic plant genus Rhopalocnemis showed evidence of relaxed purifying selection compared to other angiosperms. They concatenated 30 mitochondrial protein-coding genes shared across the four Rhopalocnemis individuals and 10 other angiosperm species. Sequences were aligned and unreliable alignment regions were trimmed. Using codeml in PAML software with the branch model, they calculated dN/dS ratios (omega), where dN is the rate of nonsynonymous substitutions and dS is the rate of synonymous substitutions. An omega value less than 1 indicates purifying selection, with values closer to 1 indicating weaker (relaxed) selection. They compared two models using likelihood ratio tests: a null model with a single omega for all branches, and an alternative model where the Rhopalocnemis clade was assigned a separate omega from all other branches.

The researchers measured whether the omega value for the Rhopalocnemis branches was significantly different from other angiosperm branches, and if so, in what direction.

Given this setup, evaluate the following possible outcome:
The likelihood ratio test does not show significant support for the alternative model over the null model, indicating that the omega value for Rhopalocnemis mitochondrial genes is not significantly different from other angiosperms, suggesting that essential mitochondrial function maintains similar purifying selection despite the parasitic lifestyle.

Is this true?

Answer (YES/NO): YES